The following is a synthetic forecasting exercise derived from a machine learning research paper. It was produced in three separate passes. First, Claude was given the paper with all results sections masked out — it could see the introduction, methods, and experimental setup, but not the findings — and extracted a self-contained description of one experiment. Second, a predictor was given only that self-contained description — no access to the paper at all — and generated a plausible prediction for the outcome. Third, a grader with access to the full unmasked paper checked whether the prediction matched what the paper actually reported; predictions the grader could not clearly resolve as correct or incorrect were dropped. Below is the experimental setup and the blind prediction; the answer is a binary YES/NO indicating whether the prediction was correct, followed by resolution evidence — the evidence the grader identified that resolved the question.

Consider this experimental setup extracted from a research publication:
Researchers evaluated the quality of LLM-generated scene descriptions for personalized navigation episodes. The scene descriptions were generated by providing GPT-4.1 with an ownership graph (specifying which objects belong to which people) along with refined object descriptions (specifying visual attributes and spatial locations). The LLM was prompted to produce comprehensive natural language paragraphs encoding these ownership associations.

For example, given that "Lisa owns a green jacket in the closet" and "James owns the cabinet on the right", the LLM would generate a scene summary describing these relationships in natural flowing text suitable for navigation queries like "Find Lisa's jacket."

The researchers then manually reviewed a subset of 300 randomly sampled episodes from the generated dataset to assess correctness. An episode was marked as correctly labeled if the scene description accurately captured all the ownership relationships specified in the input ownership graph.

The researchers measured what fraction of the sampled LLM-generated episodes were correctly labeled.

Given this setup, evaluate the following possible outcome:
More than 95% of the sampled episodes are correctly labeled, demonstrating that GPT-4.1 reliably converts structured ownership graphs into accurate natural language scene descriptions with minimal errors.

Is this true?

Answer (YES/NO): NO